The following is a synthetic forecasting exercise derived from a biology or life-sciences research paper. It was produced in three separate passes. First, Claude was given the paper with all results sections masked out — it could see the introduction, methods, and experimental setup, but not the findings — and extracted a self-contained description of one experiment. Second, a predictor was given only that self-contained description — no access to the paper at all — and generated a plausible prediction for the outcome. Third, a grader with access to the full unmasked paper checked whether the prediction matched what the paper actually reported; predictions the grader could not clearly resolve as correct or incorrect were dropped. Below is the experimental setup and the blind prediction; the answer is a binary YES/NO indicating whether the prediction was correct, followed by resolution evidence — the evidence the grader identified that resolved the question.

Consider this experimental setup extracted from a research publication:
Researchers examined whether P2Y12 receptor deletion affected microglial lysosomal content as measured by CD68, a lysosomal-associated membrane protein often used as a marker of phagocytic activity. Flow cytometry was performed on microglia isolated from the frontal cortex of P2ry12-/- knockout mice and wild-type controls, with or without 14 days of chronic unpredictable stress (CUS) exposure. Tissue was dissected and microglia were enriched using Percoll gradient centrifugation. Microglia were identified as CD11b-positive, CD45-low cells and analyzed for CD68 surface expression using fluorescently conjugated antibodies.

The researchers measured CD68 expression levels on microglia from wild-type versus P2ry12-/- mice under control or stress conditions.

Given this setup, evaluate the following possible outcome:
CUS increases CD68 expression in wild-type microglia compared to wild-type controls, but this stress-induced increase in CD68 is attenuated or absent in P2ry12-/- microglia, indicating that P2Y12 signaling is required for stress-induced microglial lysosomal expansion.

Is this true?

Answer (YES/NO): NO